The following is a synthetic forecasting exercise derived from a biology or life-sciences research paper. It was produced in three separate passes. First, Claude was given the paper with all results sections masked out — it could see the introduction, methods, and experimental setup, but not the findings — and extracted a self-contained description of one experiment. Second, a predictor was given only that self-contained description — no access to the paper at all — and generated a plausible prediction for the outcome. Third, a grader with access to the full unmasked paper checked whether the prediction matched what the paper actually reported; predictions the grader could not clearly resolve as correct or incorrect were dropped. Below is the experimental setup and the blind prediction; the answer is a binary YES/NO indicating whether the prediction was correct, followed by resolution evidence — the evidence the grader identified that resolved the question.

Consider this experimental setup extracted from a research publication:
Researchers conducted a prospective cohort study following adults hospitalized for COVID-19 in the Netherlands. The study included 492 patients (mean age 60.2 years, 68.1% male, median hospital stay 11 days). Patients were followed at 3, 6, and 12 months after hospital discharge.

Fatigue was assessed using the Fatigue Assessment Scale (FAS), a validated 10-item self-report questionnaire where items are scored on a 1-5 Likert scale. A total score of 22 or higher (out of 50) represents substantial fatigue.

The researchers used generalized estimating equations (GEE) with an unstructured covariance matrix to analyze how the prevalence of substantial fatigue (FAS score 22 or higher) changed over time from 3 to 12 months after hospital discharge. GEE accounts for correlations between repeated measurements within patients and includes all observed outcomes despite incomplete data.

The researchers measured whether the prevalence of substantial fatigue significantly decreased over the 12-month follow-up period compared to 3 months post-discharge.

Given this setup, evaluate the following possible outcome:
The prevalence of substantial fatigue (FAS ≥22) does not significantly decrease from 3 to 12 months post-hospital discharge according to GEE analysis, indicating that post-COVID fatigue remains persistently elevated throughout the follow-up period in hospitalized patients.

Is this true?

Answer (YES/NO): YES